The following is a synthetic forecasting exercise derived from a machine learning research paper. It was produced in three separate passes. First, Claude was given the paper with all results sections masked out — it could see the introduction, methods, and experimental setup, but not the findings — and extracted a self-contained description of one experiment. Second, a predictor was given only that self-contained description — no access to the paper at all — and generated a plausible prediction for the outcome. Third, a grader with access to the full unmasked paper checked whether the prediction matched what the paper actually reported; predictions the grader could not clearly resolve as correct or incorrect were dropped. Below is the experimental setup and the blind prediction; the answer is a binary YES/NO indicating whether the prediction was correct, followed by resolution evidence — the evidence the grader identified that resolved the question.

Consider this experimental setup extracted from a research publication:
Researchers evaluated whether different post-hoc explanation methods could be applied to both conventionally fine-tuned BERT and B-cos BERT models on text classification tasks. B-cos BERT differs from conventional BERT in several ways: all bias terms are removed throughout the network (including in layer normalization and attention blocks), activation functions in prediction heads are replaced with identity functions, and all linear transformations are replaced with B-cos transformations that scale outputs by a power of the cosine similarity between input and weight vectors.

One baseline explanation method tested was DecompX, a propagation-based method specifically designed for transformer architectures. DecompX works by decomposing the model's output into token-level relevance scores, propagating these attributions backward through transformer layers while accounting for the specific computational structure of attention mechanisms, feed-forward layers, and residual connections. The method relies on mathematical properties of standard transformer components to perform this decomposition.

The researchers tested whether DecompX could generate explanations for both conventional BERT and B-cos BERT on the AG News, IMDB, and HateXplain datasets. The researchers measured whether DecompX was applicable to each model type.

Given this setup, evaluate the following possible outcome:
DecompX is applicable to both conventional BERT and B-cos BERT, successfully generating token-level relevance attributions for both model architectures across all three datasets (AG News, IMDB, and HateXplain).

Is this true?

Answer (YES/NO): NO